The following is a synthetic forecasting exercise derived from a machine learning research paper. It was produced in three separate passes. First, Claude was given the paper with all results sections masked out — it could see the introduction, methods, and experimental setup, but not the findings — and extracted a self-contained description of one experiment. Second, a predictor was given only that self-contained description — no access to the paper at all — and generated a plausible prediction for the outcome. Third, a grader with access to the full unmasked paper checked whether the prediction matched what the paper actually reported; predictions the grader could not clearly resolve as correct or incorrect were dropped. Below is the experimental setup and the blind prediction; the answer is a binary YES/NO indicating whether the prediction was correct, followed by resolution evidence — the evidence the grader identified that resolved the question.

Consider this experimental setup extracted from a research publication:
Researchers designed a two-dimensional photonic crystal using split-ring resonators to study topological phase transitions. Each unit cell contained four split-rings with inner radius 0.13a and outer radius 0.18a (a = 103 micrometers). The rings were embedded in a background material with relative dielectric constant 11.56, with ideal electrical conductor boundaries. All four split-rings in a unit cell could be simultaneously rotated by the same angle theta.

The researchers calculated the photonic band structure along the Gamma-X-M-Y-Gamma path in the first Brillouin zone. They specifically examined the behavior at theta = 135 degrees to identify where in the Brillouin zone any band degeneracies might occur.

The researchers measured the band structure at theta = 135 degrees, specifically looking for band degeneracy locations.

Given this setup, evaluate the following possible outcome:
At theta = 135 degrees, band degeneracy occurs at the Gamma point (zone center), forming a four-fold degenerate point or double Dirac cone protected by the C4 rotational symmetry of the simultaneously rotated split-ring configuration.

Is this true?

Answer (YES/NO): NO